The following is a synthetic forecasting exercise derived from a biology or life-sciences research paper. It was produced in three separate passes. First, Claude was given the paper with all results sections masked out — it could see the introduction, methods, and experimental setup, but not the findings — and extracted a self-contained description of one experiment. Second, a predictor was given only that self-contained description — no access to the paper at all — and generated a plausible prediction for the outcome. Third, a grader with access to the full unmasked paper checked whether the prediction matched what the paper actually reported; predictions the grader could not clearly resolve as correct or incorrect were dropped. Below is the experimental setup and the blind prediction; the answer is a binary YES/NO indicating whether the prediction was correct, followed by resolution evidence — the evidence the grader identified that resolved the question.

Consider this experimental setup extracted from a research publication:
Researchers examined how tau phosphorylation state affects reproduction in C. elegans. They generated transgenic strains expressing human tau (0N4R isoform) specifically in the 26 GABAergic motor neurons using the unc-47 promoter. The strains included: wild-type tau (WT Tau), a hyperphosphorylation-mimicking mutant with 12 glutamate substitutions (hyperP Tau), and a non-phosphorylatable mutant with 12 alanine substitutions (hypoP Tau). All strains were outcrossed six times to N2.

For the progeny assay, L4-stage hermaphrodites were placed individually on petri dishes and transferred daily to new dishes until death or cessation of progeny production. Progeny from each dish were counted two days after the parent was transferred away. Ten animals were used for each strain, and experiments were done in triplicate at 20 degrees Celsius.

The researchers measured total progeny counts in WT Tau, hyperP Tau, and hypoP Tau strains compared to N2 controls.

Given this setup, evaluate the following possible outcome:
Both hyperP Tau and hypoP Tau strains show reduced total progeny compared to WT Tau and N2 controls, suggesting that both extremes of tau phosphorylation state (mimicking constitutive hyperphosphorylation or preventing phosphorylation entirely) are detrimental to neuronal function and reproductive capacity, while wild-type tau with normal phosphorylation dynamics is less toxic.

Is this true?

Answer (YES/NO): NO